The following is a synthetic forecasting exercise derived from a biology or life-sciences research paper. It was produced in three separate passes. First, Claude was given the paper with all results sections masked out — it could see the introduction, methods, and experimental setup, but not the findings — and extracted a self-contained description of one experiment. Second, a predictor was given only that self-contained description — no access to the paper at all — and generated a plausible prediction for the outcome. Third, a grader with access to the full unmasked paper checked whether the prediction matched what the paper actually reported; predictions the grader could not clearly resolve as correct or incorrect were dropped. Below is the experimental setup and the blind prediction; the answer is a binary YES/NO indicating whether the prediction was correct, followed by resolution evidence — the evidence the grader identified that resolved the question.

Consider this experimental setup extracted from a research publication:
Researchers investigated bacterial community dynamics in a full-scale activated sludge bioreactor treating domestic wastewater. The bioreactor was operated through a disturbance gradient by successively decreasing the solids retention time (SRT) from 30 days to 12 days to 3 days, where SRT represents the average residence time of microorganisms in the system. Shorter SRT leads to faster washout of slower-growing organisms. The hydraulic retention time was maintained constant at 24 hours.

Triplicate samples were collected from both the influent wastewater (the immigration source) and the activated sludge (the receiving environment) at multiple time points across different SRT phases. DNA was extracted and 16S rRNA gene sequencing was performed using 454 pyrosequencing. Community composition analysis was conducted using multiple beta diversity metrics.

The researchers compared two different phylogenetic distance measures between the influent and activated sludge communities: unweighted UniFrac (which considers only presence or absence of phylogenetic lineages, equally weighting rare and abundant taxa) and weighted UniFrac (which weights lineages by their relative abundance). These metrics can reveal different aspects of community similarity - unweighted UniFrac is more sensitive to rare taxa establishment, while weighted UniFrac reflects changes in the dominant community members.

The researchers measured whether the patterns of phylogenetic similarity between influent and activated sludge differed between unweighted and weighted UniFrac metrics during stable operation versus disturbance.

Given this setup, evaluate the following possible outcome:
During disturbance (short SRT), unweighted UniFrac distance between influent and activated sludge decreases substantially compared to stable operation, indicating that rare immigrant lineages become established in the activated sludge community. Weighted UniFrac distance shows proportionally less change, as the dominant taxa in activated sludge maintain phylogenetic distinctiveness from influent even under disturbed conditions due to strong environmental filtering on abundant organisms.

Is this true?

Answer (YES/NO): YES